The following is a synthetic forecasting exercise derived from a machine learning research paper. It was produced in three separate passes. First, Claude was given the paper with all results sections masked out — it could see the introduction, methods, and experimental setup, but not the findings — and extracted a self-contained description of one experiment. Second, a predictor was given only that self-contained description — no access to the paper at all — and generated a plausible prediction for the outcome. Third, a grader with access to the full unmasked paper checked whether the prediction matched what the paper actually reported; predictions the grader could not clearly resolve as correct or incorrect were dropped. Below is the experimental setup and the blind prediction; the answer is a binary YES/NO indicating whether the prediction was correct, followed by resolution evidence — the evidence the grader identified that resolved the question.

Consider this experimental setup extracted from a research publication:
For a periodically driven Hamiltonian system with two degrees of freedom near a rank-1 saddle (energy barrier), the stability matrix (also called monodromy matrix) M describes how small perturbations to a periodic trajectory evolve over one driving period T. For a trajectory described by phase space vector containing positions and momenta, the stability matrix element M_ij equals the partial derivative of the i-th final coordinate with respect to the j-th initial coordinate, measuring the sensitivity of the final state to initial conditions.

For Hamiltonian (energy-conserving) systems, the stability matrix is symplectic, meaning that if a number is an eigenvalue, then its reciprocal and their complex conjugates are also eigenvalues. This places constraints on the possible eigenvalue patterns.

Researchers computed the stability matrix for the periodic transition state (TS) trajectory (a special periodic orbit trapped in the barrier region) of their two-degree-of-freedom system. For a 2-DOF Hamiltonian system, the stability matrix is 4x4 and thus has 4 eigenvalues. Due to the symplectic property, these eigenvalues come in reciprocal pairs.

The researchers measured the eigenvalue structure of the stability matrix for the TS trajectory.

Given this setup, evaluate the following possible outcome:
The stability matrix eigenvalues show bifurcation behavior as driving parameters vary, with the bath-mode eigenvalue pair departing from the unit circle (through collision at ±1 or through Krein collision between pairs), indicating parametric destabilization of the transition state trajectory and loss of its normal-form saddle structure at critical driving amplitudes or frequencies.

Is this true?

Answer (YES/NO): NO